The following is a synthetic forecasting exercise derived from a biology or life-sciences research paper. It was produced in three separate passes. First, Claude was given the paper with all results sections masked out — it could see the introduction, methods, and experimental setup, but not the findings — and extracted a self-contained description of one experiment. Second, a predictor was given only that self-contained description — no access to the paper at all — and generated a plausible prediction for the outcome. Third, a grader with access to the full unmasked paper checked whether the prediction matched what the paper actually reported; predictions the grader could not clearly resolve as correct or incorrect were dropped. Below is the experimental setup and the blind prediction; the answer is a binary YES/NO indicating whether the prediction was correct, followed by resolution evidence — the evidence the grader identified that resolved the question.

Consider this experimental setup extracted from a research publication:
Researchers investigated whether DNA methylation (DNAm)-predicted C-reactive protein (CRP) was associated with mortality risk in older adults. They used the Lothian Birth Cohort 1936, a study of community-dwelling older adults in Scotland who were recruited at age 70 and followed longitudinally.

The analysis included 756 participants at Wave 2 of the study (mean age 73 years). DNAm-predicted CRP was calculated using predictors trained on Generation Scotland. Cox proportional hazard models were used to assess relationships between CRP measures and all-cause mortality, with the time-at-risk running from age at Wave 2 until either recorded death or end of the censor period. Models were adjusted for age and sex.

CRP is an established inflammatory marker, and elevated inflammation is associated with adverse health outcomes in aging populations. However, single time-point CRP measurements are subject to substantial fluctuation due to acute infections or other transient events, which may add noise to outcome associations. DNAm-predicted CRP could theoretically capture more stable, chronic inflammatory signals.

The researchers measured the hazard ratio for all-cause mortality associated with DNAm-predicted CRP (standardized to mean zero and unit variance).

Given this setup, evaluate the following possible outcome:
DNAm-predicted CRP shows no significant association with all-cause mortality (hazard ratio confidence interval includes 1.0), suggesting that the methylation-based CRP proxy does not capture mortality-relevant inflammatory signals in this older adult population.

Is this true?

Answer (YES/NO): NO